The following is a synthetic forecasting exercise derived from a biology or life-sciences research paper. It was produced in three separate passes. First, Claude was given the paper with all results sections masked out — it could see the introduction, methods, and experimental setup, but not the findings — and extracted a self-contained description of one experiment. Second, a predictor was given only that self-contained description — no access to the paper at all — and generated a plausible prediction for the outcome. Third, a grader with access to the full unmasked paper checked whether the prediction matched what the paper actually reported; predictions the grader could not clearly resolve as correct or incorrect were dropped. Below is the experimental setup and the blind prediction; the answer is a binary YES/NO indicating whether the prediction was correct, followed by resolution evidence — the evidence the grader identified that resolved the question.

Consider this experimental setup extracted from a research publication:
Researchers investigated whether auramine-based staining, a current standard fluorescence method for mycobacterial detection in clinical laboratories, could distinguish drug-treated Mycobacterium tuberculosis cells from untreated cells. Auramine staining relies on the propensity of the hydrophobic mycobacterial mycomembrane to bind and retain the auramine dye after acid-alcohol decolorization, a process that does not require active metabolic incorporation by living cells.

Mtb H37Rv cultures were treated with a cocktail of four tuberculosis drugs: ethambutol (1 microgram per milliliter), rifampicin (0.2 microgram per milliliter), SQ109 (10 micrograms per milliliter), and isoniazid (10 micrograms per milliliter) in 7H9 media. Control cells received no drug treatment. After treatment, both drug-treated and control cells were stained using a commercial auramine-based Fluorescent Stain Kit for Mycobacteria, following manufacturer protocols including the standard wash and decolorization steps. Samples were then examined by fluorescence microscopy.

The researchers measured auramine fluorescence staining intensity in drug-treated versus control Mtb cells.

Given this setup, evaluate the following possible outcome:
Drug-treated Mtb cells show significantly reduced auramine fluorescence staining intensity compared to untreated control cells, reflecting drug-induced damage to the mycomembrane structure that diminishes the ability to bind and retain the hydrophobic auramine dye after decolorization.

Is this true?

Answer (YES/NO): NO